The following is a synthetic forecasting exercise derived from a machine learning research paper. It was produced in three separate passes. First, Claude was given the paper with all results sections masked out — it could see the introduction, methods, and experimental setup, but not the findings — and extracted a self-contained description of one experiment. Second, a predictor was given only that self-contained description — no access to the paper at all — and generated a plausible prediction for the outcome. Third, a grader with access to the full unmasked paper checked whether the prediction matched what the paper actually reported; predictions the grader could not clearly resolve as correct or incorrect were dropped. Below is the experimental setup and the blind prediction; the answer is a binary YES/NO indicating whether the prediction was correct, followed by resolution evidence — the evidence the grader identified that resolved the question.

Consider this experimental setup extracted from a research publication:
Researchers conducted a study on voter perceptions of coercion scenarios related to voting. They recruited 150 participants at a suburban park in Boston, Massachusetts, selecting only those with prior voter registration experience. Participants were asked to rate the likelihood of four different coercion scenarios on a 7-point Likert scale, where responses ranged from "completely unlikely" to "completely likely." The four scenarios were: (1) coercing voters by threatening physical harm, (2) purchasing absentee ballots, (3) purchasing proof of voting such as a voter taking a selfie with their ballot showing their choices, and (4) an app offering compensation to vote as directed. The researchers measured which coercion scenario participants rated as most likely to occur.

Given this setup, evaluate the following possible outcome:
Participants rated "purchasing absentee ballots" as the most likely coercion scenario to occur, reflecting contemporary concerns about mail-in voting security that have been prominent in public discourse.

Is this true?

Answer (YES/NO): NO